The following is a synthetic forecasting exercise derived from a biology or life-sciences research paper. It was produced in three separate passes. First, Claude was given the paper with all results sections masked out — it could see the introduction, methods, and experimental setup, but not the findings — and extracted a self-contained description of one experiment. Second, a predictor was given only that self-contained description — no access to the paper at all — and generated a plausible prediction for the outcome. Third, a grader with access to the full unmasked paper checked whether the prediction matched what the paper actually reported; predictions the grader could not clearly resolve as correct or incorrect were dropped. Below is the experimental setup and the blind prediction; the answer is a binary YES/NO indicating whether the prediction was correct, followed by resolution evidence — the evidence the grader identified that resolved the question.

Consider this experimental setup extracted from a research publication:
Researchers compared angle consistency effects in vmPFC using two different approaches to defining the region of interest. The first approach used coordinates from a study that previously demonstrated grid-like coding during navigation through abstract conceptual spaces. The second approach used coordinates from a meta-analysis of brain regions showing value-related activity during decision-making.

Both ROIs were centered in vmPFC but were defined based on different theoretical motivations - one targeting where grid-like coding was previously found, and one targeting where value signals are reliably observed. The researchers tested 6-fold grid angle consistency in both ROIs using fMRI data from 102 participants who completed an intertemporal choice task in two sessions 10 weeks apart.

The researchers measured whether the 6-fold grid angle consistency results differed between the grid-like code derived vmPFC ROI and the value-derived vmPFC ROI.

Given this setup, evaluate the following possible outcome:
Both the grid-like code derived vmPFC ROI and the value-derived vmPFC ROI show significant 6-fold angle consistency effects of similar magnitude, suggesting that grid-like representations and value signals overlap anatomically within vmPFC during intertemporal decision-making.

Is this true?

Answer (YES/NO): NO